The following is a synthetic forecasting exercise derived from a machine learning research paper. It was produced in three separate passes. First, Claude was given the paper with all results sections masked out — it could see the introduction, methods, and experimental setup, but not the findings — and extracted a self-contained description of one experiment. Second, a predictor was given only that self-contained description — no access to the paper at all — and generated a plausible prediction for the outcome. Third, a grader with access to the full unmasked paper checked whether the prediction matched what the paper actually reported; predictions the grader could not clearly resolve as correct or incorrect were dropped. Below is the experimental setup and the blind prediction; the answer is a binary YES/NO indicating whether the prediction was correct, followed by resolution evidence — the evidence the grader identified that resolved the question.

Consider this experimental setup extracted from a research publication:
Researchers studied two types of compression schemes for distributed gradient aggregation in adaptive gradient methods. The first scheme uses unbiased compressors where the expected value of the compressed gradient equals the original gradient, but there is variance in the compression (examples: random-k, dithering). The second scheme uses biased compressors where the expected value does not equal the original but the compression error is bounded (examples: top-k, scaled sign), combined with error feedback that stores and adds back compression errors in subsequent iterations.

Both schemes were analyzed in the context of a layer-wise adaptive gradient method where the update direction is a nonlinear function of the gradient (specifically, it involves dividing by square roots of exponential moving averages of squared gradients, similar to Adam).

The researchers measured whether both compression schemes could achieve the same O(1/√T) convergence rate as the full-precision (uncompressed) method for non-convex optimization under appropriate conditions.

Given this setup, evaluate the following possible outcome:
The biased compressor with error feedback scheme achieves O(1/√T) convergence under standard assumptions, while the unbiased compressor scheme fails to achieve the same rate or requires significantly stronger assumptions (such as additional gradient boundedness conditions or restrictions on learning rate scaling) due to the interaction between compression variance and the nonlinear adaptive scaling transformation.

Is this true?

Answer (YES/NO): NO